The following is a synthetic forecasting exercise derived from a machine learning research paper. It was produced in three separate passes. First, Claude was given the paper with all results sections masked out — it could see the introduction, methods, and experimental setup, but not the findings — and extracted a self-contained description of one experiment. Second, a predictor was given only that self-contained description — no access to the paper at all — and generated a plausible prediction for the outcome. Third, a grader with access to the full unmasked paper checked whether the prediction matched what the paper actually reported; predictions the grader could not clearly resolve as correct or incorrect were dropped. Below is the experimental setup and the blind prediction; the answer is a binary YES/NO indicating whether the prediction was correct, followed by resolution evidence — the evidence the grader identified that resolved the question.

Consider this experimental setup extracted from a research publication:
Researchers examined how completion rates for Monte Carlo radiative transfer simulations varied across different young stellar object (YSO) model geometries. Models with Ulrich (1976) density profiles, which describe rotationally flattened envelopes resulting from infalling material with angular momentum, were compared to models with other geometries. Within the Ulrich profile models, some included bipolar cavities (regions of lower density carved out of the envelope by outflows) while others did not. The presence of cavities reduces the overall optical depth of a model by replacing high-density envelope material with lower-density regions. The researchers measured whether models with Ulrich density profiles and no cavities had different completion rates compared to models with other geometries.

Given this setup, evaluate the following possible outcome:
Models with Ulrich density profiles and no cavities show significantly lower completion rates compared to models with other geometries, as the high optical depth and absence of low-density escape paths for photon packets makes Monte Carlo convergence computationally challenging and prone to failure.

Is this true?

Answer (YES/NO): YES